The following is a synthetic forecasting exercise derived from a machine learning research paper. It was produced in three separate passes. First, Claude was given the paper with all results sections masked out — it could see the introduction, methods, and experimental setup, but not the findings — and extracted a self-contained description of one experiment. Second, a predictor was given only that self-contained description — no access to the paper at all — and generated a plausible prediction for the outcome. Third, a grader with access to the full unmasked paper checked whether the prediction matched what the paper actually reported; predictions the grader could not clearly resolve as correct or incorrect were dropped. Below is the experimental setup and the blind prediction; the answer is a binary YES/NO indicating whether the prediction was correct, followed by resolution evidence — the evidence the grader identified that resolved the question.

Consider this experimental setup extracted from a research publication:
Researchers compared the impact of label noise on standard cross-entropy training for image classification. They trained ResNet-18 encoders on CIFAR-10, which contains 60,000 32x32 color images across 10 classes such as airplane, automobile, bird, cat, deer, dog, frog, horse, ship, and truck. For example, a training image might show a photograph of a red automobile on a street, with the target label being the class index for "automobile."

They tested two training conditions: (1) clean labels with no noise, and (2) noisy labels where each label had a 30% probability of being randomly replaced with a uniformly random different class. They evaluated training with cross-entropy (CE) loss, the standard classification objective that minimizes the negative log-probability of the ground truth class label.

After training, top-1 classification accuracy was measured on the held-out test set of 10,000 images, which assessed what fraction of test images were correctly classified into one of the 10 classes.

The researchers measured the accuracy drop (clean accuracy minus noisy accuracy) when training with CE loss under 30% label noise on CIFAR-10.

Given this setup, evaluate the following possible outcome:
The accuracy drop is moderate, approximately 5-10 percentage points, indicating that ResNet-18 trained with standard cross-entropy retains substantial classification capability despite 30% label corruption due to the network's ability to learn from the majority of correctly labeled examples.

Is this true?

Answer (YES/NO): NO